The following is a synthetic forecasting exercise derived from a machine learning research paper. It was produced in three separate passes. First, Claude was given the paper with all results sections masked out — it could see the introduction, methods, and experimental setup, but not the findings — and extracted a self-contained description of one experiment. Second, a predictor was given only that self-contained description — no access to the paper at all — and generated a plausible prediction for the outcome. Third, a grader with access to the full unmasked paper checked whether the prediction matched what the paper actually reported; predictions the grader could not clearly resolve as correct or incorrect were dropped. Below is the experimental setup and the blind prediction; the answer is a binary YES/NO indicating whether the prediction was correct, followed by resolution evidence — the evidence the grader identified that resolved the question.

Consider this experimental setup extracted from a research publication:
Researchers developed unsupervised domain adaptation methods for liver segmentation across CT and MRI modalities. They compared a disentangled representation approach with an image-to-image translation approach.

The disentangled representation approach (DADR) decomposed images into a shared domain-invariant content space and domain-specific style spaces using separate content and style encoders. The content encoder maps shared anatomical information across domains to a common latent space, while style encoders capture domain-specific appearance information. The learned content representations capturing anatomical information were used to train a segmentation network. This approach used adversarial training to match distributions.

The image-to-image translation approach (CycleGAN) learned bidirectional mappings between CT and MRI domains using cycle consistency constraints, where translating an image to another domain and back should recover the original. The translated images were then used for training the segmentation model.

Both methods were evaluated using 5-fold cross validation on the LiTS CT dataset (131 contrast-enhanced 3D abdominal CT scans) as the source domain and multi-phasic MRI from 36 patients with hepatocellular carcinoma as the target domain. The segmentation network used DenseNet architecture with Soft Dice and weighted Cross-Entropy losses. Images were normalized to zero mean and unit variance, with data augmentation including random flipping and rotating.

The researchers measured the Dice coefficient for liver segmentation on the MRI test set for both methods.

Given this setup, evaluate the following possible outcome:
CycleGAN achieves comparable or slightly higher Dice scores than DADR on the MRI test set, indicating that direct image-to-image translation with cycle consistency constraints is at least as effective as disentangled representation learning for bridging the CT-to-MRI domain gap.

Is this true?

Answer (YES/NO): NO